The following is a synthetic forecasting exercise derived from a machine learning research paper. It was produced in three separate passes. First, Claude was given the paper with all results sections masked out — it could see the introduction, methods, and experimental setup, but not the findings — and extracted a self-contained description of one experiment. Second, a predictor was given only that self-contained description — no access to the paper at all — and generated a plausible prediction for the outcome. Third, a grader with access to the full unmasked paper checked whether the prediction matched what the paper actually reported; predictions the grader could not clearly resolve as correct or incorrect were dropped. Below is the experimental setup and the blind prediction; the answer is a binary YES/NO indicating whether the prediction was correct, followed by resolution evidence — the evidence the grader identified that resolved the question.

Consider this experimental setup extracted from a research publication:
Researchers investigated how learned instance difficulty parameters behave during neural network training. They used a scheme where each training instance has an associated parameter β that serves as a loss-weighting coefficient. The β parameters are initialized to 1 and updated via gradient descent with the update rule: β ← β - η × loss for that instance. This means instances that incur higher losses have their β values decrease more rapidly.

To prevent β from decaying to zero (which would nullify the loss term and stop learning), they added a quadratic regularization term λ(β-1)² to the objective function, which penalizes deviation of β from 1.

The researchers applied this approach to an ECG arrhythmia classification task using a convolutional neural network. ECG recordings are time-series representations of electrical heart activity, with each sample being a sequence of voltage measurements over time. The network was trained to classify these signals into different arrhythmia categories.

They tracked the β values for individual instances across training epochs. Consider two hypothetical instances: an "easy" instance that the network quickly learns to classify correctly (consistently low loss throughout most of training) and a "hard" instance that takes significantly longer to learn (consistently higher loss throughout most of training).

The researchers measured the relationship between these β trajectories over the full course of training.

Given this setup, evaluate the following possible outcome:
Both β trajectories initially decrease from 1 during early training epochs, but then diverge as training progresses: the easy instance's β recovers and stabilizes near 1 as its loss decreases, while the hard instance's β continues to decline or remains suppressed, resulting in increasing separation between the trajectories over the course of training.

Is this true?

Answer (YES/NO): NO